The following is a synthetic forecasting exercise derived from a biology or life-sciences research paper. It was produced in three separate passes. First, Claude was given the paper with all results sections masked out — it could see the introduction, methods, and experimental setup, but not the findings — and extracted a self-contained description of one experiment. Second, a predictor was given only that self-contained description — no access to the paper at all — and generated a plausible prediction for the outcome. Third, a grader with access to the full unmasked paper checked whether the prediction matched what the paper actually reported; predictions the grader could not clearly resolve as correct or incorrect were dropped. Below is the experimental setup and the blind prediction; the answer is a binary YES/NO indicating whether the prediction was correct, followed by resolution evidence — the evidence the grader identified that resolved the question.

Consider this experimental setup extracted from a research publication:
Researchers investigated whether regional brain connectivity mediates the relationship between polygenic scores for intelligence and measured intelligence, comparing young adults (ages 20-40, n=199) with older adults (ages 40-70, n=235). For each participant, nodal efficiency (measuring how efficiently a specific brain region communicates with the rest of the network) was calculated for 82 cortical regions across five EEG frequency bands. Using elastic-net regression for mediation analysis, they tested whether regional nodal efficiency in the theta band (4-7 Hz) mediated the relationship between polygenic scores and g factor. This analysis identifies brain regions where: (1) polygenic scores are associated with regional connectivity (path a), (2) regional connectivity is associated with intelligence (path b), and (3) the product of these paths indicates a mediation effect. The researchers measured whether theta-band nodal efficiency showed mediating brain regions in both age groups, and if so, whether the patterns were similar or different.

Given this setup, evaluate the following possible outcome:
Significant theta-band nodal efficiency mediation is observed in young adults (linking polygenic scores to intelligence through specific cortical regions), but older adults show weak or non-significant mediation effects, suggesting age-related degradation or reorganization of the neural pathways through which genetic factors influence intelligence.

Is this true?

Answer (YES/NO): NO